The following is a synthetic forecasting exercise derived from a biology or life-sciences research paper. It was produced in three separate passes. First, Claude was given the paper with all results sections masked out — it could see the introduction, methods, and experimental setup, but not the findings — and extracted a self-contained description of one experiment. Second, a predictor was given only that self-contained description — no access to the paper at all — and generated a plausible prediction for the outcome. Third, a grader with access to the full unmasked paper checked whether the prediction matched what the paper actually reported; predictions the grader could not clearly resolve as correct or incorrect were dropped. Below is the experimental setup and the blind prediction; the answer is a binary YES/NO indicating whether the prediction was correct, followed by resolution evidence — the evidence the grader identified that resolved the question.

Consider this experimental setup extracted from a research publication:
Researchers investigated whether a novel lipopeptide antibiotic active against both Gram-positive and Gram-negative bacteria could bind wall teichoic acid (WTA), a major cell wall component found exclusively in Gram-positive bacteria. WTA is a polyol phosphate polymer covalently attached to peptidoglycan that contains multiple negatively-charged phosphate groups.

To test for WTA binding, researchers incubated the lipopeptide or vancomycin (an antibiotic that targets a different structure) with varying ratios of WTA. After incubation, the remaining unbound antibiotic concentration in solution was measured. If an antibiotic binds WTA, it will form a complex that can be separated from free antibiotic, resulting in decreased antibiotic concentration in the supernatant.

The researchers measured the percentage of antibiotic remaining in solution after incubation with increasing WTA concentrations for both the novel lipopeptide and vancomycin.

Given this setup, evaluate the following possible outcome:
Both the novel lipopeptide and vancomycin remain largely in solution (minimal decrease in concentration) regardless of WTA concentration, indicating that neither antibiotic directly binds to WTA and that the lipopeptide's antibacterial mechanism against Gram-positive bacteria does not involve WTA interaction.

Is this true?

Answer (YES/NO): NO